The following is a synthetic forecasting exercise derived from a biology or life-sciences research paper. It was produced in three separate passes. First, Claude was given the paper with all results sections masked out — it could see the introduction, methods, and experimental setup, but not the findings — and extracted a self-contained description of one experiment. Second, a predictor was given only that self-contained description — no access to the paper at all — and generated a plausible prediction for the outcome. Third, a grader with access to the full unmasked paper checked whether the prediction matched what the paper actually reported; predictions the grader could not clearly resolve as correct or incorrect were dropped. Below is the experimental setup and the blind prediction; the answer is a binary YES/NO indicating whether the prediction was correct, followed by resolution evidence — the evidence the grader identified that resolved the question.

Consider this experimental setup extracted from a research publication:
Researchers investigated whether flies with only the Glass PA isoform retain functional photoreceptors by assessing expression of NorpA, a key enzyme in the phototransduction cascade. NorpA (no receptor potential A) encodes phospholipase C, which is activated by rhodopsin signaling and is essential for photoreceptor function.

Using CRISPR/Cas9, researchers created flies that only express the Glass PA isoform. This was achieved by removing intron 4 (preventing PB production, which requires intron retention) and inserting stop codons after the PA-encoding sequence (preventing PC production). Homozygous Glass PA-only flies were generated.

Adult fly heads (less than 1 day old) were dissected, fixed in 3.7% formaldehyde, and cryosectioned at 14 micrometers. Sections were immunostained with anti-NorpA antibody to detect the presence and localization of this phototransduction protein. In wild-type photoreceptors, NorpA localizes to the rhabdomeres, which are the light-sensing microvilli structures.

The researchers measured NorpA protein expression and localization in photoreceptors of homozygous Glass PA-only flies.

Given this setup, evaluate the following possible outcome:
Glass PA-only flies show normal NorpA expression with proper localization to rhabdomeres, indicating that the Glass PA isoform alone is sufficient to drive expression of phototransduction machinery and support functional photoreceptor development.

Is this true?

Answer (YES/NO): YES